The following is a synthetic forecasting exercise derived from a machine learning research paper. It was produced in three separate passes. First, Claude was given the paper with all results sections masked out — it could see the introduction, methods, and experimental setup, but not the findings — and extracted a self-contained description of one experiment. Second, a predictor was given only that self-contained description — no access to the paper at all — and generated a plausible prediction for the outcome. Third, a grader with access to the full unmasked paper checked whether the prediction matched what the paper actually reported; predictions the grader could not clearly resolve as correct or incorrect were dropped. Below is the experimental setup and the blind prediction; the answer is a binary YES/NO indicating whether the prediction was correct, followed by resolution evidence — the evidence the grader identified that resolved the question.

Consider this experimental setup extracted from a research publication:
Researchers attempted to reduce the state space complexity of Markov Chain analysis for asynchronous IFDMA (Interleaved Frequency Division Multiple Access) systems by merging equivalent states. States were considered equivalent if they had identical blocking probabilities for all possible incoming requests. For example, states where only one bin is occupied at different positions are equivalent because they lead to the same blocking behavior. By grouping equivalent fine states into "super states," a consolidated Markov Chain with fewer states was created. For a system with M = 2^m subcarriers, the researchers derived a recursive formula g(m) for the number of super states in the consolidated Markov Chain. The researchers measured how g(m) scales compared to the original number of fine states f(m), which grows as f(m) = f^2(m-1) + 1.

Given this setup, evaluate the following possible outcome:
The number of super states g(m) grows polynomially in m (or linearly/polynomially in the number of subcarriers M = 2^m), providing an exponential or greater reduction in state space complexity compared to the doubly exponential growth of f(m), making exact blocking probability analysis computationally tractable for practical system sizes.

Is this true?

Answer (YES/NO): NO